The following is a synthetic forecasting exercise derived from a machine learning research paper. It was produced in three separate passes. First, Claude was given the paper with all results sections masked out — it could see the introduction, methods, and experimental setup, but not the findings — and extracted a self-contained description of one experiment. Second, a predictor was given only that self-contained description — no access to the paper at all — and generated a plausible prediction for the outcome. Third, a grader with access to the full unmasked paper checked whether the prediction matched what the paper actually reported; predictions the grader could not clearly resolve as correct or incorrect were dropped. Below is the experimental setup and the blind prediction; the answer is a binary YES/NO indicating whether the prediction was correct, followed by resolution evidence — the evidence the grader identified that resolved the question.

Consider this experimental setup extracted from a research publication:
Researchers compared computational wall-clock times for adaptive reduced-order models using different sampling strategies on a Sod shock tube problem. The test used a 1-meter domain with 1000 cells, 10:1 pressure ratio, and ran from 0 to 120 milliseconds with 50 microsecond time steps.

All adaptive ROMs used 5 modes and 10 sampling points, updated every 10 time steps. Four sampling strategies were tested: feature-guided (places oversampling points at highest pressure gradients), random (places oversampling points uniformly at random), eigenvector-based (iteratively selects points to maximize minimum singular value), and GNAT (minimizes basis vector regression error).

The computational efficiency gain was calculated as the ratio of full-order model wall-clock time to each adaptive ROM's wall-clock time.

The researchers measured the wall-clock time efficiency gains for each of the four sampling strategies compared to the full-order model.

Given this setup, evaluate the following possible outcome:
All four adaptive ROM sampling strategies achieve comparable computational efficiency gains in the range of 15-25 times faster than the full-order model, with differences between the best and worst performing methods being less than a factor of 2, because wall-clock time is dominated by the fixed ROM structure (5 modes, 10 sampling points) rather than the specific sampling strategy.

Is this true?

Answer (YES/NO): NO